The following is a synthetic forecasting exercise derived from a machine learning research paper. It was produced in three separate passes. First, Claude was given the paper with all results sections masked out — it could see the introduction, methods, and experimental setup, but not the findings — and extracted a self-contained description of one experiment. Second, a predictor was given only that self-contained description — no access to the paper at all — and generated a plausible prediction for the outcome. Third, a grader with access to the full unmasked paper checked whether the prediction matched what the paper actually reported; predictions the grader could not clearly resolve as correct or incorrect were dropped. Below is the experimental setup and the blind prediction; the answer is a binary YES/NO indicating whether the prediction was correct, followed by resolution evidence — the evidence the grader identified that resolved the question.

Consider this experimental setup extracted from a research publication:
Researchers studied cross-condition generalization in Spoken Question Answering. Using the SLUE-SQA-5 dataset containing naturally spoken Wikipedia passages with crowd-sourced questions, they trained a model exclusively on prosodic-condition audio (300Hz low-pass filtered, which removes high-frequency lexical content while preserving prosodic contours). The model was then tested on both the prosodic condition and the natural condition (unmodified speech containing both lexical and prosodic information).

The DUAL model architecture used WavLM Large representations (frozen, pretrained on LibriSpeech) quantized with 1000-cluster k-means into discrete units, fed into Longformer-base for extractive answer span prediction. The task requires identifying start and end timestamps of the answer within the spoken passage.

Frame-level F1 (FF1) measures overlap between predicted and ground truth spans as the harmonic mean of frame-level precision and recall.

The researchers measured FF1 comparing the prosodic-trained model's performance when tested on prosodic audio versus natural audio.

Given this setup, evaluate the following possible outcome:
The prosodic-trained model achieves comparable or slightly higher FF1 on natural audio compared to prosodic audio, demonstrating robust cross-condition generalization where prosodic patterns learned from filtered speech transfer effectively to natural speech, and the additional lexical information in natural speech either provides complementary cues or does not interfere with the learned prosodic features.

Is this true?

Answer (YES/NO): NO